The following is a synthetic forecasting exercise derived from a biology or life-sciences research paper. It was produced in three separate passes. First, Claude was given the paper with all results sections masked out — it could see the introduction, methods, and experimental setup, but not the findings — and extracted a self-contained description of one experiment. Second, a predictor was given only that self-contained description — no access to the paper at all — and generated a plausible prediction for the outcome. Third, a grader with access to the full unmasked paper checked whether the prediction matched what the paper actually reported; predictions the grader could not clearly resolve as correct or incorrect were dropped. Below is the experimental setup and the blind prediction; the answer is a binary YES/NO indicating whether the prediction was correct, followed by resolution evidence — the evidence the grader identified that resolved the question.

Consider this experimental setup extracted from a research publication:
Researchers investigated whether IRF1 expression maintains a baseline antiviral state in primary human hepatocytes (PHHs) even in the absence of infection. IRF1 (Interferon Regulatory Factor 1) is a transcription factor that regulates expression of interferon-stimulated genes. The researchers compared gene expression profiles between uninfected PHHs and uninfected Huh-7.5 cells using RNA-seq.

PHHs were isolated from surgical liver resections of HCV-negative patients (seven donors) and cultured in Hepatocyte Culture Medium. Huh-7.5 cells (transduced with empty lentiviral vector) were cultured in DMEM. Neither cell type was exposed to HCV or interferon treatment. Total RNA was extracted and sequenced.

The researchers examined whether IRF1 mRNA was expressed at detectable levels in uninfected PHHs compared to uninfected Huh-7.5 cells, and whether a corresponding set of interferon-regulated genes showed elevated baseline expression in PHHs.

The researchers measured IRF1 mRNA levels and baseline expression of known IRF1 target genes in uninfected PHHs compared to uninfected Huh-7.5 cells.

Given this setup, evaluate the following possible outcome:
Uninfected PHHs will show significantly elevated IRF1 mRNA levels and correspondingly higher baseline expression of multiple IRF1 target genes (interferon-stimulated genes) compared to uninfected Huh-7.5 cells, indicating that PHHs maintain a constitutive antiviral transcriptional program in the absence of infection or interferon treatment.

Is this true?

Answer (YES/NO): YES